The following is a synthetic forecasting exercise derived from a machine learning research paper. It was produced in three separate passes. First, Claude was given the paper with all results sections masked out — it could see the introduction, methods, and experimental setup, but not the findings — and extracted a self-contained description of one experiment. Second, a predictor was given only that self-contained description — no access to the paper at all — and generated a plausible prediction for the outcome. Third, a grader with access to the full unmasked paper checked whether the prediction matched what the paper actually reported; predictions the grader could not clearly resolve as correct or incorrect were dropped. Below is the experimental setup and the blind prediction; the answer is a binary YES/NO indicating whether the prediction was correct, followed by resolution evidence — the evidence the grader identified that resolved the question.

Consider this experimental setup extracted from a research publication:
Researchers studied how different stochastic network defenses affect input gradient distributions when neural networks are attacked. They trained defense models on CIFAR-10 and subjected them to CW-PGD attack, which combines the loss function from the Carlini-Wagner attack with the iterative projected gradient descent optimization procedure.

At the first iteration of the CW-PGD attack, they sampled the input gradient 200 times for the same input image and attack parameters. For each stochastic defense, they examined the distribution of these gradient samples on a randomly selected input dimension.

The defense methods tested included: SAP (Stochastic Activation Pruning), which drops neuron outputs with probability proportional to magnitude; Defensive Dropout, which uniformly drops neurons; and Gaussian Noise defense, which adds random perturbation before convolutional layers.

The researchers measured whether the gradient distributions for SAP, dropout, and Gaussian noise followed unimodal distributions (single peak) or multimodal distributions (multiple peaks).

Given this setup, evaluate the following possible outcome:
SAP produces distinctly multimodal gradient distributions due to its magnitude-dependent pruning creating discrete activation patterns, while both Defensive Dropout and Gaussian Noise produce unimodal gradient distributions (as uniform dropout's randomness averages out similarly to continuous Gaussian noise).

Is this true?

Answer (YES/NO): NO